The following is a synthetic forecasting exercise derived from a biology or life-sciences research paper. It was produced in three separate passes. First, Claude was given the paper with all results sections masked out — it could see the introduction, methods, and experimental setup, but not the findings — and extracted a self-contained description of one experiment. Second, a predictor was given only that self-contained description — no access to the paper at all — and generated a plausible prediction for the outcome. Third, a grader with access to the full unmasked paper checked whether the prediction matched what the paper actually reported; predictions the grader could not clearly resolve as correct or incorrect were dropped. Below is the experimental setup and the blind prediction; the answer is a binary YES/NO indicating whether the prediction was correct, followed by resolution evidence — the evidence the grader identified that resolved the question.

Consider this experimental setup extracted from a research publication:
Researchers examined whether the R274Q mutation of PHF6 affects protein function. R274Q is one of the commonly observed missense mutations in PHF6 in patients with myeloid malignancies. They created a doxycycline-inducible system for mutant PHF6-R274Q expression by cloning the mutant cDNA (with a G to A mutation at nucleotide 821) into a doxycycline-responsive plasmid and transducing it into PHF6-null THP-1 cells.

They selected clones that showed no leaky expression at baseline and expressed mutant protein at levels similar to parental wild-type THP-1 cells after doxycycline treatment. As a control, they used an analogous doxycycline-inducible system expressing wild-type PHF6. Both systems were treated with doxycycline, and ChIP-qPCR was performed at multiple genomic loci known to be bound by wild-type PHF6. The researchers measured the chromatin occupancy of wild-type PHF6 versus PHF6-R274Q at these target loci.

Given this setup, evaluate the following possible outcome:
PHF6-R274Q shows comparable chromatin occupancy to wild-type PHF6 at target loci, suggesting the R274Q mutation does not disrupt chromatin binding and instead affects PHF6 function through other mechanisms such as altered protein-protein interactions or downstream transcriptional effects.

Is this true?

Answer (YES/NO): NO